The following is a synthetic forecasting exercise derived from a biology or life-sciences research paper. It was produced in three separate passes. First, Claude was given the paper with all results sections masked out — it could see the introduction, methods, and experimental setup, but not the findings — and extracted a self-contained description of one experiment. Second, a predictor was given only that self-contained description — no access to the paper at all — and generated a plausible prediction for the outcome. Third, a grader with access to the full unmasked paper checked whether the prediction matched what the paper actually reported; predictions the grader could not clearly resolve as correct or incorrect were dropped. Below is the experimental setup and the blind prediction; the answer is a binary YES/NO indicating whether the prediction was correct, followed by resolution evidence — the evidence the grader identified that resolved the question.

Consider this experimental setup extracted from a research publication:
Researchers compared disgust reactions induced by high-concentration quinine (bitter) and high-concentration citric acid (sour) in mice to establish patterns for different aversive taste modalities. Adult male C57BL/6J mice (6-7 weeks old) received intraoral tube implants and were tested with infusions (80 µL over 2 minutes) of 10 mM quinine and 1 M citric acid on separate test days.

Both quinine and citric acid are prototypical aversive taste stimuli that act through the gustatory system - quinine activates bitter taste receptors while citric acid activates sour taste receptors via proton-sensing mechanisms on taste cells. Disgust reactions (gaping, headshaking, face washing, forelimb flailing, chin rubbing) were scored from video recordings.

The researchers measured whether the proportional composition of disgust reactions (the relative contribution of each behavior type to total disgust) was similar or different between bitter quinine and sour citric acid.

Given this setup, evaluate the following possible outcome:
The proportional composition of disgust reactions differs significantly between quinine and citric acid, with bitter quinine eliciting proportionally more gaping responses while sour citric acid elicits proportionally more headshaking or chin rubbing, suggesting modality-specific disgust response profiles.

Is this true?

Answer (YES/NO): NO